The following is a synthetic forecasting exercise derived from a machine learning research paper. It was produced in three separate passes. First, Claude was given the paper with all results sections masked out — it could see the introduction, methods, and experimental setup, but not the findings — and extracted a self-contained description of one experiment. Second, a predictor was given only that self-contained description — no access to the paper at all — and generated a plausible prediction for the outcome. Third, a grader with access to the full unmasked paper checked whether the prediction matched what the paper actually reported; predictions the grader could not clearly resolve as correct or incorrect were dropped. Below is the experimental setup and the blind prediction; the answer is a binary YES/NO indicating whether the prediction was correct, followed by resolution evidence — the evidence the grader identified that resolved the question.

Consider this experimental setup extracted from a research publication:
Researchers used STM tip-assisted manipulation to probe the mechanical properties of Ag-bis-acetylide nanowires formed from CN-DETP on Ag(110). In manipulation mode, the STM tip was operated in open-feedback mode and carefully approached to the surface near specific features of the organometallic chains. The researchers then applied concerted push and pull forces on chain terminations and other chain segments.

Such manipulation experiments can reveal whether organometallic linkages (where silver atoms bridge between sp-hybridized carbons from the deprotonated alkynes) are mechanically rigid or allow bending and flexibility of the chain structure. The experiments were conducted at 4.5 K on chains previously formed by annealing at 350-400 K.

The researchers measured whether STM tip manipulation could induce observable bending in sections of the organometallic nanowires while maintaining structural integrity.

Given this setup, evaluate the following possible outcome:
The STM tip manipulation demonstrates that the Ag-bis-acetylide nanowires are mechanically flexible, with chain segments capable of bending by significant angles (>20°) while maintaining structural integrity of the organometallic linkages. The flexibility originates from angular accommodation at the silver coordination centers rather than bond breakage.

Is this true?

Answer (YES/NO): NO